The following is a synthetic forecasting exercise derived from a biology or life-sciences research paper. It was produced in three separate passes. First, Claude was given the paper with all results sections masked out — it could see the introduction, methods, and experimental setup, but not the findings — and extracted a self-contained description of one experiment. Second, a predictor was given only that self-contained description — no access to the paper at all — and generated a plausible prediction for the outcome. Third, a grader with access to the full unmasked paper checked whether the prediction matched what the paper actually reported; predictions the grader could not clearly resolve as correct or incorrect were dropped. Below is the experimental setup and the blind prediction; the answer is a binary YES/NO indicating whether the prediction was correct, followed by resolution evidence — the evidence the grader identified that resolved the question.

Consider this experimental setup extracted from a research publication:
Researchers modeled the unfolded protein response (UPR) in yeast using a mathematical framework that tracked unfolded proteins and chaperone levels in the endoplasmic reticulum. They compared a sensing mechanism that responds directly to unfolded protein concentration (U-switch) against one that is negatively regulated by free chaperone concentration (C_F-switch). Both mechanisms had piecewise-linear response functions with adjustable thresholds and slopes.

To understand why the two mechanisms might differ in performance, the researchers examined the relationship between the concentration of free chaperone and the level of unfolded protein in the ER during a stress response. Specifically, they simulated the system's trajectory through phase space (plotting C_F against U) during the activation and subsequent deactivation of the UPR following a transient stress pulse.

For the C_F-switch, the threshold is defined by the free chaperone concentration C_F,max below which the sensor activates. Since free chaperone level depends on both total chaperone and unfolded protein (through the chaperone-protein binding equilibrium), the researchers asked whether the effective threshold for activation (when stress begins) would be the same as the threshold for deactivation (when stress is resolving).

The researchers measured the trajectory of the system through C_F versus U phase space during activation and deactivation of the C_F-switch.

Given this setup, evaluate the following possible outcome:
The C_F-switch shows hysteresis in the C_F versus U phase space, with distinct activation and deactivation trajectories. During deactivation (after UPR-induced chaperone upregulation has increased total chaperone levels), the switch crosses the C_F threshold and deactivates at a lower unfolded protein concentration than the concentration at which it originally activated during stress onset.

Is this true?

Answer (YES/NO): NO